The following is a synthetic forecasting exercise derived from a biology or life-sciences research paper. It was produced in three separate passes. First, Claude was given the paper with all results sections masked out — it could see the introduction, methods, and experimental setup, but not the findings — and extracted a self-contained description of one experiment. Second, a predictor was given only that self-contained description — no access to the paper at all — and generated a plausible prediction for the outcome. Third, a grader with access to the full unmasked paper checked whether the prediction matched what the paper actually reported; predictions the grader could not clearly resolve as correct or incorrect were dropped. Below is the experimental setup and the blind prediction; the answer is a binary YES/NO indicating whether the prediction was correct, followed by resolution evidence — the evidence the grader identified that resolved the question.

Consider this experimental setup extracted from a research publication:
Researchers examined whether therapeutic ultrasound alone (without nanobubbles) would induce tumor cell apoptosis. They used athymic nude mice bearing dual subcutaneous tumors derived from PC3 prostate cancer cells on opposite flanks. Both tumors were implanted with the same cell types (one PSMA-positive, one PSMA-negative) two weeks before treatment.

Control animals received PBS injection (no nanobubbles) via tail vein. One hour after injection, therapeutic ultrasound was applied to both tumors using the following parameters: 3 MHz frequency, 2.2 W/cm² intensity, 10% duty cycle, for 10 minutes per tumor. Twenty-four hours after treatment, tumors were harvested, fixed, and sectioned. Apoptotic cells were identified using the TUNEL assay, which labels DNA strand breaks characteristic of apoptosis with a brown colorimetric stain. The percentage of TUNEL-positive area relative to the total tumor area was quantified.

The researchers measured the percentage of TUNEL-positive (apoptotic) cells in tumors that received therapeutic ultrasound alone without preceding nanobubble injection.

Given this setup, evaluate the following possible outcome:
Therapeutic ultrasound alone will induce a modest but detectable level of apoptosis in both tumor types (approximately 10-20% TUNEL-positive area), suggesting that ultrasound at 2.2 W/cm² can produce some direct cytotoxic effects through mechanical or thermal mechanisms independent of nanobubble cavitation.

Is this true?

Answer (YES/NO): NO